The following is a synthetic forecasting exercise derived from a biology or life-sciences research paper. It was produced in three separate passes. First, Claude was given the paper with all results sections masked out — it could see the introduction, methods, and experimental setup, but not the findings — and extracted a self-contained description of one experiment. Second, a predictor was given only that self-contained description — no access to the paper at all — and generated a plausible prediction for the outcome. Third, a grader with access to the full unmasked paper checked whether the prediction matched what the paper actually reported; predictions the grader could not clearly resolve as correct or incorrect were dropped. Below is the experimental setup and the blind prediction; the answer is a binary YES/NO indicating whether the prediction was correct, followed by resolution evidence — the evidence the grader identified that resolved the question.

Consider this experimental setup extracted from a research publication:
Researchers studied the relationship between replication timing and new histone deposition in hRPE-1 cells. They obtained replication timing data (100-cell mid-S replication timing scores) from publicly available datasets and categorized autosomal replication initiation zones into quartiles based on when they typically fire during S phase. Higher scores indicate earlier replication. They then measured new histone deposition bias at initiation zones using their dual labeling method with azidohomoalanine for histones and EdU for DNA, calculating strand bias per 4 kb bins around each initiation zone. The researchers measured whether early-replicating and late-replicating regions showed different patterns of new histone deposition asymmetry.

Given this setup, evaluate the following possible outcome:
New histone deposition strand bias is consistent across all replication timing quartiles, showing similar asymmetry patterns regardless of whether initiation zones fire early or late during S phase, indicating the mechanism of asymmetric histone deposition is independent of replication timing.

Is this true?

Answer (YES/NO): NO